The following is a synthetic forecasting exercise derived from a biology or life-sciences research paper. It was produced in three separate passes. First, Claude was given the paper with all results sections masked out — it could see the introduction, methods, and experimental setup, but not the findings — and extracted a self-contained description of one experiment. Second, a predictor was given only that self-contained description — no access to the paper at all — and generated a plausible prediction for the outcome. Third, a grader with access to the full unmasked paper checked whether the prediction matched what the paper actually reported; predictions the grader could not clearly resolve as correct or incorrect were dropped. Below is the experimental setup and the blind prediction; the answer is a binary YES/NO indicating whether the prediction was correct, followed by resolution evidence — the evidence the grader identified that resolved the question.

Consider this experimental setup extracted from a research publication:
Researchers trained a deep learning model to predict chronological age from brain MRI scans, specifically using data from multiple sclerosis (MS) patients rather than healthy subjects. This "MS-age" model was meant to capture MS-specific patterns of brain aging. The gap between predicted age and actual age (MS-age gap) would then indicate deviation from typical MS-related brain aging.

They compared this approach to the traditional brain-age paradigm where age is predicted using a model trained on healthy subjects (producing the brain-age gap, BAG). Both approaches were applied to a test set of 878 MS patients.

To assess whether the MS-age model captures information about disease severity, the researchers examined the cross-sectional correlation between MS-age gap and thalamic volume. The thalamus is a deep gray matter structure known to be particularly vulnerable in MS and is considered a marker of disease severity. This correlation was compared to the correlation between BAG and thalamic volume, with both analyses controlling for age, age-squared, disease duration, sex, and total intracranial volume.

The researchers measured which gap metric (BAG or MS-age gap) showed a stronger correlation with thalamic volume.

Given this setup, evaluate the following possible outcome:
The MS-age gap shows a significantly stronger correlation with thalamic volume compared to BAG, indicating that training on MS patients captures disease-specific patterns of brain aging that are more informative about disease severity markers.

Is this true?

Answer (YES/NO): NO